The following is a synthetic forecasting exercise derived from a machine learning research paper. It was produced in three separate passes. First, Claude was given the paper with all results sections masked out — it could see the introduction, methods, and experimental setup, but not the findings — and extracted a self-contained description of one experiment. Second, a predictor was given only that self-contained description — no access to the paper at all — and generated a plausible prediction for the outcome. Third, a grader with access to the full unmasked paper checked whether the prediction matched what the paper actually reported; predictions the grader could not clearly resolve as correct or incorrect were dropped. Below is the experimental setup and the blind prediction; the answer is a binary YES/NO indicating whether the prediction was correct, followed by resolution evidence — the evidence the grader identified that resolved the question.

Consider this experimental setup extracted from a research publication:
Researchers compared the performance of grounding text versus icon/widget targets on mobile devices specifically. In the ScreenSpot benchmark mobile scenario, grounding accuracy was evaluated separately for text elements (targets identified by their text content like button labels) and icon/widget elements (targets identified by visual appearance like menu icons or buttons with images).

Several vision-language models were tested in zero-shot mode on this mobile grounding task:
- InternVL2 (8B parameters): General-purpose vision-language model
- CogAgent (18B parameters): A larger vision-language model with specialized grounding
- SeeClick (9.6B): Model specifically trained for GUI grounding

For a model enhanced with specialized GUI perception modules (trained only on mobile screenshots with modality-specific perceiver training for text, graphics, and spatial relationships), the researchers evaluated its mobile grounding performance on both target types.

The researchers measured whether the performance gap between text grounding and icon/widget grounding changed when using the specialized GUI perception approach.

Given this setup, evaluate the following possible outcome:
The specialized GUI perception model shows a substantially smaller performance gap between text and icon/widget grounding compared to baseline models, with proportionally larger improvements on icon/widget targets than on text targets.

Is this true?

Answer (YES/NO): YES